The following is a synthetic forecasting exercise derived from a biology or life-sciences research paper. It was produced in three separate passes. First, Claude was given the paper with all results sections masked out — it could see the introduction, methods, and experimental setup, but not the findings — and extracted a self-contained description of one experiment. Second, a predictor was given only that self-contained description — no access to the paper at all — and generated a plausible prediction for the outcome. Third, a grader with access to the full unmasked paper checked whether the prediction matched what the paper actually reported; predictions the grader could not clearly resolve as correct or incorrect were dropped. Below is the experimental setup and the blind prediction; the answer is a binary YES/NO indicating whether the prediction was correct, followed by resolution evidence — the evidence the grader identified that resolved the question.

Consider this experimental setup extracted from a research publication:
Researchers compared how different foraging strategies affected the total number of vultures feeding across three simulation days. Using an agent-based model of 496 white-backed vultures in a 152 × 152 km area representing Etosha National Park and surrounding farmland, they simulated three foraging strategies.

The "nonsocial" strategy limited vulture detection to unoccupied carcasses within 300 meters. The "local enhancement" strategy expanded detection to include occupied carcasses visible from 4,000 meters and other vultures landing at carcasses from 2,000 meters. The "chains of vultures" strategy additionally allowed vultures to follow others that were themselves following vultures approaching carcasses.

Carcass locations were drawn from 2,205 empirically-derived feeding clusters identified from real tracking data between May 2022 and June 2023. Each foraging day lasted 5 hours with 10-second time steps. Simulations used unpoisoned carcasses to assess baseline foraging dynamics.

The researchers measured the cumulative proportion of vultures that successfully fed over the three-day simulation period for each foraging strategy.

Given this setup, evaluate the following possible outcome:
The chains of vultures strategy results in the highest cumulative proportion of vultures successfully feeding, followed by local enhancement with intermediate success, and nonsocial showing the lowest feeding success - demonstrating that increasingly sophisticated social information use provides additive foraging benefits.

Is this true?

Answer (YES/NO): NO